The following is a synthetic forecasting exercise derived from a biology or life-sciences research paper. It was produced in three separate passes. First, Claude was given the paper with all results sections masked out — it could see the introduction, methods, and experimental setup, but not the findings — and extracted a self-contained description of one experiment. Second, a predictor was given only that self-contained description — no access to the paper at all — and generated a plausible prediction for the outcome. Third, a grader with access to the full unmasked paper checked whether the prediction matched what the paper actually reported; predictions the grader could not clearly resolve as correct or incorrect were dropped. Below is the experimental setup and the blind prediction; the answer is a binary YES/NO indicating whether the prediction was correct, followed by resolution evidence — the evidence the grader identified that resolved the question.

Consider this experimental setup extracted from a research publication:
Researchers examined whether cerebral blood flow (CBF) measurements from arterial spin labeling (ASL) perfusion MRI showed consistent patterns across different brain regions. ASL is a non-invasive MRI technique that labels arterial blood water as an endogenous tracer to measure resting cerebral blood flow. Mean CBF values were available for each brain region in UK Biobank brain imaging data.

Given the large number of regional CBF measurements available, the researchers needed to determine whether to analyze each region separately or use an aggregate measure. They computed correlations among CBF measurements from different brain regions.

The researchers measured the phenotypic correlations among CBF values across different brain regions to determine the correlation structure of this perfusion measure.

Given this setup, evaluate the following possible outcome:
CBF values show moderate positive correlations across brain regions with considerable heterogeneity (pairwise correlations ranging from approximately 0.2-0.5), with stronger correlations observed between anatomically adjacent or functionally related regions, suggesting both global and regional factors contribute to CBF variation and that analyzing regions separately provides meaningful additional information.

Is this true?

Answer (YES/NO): NO